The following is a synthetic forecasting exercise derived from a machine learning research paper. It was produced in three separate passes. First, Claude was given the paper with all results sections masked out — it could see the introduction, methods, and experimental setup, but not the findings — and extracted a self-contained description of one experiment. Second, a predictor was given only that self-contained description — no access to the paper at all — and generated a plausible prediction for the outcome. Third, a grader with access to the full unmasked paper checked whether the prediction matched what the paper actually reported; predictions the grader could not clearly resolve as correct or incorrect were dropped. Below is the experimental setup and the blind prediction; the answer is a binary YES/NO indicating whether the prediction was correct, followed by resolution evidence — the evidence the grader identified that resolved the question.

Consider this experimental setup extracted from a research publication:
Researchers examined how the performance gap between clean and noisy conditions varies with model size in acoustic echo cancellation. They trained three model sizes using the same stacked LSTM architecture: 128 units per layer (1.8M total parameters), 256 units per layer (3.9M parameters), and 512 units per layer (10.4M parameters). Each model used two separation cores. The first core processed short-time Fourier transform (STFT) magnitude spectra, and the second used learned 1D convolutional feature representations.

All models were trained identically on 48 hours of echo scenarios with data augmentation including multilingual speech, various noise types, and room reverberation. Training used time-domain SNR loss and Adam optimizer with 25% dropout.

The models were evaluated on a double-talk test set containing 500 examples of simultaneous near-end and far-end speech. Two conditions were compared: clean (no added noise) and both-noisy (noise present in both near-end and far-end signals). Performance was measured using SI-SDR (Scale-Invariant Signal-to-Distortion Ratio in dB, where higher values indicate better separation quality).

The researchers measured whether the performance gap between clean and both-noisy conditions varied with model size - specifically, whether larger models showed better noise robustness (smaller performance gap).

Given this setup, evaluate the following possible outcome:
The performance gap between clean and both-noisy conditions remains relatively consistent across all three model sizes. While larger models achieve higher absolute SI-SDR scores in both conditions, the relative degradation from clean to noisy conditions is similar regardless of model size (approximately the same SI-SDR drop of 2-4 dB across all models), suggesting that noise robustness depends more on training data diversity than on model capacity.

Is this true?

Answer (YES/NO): YES